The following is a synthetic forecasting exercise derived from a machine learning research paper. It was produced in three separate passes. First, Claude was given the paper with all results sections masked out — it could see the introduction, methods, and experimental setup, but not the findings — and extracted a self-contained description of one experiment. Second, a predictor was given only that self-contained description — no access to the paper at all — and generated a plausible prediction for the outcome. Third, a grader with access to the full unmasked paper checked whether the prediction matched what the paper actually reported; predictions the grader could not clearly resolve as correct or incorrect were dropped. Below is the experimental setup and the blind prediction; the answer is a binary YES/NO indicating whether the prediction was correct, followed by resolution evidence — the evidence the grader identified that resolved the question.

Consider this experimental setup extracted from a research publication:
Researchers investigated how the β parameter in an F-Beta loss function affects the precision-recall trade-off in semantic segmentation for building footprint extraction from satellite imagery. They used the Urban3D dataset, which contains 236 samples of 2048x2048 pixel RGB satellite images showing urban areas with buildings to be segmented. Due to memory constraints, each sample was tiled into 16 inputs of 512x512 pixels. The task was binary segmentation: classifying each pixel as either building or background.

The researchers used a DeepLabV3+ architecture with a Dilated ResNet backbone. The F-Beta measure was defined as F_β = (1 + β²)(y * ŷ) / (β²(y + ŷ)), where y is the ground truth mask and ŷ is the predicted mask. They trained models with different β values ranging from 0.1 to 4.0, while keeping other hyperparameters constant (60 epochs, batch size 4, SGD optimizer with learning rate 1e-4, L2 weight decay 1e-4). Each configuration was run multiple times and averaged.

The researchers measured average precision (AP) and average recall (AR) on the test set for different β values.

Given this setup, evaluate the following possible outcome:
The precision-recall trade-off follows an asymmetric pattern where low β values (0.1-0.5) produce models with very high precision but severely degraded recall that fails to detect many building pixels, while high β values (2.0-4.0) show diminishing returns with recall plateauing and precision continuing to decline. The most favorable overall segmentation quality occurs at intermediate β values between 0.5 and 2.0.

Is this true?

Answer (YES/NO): NO